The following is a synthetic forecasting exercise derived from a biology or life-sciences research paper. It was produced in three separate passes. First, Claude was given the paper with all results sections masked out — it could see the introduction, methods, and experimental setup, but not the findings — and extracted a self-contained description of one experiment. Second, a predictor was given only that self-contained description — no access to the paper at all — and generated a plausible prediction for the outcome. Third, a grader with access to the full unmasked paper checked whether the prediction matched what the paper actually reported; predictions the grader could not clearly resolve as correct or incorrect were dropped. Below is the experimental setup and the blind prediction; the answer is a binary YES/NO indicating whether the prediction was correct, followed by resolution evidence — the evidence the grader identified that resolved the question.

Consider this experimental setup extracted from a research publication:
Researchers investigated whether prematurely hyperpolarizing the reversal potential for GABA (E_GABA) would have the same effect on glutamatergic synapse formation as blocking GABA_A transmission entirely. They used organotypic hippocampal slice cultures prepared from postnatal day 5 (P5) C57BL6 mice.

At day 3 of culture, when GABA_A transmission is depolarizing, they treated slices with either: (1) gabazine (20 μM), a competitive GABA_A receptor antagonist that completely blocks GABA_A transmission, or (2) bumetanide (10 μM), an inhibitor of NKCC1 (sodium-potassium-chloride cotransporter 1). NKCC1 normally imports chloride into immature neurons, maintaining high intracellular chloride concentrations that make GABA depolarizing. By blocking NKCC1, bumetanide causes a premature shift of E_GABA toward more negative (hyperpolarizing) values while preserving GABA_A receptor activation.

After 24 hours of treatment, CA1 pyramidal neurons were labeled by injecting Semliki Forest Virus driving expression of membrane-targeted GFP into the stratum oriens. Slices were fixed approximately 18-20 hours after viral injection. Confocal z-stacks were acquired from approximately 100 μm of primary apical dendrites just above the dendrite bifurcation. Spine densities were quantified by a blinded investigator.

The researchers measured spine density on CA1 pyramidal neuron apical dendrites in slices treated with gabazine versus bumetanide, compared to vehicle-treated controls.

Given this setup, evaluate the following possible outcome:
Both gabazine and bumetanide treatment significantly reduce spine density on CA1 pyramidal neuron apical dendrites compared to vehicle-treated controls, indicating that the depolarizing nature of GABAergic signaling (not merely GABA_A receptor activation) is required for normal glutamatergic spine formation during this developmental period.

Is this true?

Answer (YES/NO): NO